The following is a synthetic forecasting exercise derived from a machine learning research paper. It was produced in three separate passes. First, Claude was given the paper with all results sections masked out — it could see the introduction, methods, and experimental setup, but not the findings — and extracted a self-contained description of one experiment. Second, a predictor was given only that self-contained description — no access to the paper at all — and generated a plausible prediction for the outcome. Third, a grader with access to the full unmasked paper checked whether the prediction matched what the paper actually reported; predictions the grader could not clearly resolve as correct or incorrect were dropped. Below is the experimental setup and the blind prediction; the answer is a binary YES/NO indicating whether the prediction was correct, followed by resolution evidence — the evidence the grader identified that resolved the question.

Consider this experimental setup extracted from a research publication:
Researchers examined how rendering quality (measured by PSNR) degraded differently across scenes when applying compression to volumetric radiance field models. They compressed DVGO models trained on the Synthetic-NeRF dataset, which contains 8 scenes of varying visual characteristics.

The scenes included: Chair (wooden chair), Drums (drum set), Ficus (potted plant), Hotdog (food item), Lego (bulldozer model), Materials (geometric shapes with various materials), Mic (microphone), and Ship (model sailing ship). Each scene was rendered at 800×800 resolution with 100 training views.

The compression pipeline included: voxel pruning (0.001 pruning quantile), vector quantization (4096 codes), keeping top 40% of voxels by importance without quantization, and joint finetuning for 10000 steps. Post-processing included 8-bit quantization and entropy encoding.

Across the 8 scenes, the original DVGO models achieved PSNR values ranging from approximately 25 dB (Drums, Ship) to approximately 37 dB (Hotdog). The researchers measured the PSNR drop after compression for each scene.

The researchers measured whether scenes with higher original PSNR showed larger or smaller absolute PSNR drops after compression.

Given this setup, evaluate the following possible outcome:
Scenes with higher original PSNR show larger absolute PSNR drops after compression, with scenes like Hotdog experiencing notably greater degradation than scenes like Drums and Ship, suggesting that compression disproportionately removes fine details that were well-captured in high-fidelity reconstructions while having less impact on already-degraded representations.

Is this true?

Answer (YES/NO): YES